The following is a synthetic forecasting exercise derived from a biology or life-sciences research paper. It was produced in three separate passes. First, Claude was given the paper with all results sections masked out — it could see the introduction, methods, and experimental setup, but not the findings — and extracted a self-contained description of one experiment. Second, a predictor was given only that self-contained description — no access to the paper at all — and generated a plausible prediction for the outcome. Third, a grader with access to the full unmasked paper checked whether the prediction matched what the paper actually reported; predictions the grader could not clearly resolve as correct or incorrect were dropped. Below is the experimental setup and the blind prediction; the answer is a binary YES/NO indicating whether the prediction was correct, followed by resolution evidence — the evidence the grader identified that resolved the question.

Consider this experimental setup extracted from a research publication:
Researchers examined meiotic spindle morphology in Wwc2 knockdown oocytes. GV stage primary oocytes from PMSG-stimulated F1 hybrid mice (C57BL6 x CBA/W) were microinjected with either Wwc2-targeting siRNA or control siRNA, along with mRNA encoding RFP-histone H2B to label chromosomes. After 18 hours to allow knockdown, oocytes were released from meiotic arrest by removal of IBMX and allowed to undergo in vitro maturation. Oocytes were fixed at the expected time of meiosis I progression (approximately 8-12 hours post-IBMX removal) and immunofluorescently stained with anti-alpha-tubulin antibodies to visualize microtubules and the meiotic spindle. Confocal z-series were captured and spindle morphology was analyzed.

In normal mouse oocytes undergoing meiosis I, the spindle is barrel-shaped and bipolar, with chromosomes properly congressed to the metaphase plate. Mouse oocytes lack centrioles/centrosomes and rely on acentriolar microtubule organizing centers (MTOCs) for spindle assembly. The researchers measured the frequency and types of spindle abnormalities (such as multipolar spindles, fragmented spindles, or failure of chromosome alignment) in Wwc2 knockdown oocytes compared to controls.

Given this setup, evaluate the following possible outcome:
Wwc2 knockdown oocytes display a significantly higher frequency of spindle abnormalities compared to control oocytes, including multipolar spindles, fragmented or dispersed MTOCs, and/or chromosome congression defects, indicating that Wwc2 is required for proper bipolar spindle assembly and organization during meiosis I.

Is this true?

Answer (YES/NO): YES